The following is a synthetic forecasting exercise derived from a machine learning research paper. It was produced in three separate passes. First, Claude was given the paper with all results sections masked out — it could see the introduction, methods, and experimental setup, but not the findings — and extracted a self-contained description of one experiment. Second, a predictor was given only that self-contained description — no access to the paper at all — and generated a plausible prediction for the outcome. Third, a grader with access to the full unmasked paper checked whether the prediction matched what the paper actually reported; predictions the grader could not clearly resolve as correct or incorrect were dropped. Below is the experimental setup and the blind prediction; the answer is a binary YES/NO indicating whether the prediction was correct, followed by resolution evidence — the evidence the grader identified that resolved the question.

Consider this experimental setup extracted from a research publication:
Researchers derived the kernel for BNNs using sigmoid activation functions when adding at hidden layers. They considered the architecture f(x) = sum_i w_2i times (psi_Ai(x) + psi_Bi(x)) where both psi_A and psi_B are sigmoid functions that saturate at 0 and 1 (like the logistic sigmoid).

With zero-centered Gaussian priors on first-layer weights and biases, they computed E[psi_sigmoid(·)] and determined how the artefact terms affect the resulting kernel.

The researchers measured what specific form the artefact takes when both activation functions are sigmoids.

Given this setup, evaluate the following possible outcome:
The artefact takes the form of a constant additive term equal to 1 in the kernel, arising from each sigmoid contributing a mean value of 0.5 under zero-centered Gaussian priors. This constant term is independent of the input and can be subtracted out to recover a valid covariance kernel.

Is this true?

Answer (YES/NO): NO